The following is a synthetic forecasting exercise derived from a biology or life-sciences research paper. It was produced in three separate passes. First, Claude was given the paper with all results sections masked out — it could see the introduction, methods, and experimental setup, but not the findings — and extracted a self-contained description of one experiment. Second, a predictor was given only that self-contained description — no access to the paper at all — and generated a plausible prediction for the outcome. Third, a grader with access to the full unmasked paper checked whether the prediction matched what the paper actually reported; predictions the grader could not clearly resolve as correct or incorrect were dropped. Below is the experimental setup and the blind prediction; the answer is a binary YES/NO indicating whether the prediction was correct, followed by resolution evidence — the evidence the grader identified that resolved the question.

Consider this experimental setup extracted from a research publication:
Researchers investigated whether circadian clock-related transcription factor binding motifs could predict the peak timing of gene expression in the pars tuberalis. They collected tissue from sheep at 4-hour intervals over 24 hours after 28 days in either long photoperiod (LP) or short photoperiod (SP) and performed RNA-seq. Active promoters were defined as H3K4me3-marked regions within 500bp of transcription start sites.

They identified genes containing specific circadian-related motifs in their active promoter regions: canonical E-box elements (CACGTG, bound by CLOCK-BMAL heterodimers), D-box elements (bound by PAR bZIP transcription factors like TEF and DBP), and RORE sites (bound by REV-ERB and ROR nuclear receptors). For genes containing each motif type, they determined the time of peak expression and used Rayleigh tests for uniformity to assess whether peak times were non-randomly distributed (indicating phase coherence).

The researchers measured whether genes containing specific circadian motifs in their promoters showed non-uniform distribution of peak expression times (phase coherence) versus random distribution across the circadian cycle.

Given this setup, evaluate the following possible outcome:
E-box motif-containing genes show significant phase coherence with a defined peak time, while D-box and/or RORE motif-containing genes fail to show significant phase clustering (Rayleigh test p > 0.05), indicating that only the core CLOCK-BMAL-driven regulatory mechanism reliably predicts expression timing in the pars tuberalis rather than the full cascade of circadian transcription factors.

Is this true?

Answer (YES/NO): NO